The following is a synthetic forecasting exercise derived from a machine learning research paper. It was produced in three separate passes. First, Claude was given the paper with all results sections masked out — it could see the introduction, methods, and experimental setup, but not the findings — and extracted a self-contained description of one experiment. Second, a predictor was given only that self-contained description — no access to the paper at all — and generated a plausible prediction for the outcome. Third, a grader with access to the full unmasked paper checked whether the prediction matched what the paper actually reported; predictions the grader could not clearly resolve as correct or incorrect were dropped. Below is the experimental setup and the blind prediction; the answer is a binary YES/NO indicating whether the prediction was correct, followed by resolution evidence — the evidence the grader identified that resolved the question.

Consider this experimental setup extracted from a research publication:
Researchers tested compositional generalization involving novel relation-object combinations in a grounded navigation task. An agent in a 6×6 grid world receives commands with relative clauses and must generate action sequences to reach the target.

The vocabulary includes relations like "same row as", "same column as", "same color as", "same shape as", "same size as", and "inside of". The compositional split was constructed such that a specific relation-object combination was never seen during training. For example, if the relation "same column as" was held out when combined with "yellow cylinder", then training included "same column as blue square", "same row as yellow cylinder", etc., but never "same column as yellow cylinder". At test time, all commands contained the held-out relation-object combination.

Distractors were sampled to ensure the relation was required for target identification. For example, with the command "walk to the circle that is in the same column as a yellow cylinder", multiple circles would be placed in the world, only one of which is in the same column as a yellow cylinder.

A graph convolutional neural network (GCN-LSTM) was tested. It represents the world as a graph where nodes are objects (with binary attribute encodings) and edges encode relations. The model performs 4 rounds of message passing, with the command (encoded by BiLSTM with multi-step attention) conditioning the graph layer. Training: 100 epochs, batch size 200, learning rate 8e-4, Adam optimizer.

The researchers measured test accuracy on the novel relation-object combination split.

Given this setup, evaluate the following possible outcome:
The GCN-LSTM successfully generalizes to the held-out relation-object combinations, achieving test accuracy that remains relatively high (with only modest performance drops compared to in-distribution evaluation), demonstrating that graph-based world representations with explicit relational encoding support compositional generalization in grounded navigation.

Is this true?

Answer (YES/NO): NO